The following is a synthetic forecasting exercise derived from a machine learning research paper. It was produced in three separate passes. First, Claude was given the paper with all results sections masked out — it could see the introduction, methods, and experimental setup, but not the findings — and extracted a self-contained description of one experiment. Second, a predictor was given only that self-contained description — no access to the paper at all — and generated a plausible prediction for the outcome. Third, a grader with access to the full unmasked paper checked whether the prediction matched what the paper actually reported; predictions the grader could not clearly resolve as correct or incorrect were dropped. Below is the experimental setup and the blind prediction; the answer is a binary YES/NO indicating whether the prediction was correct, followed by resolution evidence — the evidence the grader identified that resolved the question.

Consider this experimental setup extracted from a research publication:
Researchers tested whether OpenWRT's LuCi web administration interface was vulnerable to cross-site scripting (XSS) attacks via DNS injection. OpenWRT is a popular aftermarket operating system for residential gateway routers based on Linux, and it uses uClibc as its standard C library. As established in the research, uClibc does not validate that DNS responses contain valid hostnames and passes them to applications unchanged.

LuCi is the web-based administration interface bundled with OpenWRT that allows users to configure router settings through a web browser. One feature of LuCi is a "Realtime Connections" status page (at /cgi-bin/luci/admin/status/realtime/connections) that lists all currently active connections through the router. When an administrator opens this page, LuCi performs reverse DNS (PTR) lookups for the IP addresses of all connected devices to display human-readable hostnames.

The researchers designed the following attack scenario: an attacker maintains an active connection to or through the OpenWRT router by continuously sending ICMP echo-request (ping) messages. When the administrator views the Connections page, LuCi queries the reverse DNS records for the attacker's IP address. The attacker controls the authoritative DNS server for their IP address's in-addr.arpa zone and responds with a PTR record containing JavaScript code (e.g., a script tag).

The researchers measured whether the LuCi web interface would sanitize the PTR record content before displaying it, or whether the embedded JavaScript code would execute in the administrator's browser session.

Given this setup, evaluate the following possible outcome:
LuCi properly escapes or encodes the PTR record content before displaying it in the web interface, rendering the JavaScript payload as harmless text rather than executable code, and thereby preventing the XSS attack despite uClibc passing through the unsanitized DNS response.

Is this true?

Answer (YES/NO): NO